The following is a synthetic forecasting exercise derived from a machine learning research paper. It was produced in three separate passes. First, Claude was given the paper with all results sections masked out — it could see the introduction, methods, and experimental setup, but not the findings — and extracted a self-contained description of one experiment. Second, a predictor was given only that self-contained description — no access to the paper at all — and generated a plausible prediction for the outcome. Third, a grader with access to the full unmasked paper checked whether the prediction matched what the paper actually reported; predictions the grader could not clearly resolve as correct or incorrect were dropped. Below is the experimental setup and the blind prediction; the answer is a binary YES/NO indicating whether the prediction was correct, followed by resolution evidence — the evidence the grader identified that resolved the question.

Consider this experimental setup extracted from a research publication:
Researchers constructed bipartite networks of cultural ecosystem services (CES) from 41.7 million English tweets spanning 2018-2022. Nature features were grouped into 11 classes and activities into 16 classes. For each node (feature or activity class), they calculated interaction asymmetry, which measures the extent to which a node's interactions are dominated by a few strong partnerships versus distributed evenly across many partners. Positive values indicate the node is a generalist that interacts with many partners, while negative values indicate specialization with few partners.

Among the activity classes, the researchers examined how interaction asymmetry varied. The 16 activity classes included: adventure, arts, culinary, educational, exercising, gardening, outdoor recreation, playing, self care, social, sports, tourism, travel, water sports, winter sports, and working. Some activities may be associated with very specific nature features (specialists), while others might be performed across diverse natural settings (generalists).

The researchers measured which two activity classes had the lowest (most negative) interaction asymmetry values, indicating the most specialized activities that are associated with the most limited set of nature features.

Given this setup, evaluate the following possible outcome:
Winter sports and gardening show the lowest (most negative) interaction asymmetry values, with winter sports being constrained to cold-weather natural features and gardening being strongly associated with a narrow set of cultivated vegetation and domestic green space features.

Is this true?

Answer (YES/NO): NO